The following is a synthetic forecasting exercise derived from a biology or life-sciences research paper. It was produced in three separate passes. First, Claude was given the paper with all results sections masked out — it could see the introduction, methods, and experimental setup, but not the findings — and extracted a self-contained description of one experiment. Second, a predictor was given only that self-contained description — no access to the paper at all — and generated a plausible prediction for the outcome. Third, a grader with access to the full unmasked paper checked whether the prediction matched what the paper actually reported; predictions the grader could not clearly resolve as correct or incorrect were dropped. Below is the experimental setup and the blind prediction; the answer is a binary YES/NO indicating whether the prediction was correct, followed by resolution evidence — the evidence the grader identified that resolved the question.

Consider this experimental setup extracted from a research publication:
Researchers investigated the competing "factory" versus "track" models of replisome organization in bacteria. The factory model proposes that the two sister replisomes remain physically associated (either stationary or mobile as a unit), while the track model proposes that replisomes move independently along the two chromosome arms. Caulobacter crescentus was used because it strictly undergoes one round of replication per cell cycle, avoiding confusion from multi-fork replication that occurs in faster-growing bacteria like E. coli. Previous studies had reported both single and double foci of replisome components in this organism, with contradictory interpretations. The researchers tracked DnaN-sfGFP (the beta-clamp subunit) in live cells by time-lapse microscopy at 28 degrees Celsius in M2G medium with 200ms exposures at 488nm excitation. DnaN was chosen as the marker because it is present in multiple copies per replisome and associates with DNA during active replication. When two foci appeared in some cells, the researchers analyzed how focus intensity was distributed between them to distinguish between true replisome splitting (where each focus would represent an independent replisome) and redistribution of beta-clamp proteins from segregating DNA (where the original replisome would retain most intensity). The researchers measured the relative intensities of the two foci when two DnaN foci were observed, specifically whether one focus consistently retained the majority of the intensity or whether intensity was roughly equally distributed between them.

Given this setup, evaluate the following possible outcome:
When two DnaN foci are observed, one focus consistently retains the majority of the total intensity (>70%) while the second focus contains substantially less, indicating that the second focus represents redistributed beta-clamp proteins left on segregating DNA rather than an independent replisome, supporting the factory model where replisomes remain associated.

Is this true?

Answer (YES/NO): NO